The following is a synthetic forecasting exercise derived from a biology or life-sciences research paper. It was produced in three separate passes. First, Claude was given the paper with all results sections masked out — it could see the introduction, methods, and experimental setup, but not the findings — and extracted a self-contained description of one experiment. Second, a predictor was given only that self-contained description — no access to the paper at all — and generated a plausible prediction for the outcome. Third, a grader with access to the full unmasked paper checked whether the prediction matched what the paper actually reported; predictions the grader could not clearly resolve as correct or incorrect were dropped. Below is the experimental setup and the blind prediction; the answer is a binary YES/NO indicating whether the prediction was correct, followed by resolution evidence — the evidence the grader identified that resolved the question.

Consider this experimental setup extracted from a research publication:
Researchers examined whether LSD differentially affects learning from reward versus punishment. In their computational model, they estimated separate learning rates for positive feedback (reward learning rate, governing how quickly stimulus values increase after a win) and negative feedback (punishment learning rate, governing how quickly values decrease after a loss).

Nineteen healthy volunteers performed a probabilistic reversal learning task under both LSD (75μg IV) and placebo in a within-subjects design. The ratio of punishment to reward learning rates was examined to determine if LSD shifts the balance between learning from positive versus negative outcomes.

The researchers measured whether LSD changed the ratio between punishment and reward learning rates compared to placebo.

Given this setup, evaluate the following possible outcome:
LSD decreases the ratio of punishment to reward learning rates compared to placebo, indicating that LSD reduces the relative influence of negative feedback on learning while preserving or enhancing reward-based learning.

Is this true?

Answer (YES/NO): YES